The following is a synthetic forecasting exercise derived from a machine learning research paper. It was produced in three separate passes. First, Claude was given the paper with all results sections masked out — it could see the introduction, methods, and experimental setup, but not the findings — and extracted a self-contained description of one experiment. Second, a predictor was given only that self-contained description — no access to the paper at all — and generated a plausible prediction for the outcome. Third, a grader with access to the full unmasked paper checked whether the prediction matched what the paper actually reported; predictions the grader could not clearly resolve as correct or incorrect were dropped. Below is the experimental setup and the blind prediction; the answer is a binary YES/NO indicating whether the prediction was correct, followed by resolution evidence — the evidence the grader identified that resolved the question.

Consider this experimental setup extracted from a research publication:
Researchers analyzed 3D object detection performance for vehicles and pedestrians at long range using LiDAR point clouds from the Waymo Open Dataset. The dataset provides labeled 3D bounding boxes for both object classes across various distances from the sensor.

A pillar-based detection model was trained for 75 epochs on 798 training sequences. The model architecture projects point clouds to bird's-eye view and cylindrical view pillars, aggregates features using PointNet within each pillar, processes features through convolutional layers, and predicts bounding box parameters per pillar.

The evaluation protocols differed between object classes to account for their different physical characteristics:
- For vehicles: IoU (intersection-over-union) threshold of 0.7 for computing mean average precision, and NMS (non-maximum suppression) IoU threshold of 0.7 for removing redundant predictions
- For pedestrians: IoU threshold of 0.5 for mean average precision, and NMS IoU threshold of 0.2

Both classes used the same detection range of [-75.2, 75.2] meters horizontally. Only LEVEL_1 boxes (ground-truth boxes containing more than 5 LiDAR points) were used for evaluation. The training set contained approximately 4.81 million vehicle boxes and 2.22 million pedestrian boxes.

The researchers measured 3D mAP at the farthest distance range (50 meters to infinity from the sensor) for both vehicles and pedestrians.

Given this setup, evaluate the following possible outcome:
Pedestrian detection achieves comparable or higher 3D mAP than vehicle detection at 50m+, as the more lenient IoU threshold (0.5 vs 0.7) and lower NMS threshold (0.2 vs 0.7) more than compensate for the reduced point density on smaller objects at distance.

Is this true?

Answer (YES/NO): YES